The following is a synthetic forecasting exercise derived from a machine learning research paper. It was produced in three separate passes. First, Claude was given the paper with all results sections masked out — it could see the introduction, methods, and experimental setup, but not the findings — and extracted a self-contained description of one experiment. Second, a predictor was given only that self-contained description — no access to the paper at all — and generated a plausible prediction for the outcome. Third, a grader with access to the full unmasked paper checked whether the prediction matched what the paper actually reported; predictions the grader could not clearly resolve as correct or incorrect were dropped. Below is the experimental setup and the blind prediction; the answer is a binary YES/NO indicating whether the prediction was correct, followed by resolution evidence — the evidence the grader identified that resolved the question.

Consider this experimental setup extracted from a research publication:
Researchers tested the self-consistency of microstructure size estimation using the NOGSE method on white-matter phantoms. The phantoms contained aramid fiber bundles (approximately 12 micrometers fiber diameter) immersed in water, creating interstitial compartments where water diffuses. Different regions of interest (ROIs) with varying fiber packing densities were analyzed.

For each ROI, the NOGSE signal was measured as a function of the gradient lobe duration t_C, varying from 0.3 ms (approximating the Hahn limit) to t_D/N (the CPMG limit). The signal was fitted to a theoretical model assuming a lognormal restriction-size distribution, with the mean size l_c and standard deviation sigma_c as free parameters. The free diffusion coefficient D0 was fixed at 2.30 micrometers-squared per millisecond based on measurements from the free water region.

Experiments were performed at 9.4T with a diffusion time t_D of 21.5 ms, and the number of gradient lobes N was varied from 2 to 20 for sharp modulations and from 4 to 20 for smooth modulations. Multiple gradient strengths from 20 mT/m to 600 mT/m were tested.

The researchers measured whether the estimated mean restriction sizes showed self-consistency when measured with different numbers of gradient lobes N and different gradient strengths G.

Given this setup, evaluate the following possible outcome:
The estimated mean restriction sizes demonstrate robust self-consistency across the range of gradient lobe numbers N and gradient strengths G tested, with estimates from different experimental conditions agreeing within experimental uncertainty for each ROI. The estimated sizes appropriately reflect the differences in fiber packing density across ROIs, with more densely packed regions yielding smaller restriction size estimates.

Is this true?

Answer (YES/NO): NO